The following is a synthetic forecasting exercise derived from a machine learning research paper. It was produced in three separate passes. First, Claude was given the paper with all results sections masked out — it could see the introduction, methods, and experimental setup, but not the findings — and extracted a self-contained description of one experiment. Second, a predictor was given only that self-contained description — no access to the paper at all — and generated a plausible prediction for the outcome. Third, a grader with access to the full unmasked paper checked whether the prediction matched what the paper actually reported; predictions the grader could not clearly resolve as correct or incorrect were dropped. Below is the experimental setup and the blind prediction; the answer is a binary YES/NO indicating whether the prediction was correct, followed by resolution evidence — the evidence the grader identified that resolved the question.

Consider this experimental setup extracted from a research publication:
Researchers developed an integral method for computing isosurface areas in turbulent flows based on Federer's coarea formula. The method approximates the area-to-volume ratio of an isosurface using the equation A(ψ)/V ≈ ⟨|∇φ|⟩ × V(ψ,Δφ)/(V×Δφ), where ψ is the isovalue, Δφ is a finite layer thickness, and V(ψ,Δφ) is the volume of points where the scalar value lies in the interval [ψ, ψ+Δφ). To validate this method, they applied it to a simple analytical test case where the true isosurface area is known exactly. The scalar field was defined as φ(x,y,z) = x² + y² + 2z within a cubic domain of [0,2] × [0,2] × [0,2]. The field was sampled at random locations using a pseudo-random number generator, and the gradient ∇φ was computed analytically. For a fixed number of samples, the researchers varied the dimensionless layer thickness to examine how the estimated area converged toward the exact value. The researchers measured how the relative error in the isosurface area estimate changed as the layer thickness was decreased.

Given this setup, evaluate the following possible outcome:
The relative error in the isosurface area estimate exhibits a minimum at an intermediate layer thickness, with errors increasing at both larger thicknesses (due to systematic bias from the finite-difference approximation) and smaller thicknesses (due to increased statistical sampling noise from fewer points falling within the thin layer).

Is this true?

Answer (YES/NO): NO